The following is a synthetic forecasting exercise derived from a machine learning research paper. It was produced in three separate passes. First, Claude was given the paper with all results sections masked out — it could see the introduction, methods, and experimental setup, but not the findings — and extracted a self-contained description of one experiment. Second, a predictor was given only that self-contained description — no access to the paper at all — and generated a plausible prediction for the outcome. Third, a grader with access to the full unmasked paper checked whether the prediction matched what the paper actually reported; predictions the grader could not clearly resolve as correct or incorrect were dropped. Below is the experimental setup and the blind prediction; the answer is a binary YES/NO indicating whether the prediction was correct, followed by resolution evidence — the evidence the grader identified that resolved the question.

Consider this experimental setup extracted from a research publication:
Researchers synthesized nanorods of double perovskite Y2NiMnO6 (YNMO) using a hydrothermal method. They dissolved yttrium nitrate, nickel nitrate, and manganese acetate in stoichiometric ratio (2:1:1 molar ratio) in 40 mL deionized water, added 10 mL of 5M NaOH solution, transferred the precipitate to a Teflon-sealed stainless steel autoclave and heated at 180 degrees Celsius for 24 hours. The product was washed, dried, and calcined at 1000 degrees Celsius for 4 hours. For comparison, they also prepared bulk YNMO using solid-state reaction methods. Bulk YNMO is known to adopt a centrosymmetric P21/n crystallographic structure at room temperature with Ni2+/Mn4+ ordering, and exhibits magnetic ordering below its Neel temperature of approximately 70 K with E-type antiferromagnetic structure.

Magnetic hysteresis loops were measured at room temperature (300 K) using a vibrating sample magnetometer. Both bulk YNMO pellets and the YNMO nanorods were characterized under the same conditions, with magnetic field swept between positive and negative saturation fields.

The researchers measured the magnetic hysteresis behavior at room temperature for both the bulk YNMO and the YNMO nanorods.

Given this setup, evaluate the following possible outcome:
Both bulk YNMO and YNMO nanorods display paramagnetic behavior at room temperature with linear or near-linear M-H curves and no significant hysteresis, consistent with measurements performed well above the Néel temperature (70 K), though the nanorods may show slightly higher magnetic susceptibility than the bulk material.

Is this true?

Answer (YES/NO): NO